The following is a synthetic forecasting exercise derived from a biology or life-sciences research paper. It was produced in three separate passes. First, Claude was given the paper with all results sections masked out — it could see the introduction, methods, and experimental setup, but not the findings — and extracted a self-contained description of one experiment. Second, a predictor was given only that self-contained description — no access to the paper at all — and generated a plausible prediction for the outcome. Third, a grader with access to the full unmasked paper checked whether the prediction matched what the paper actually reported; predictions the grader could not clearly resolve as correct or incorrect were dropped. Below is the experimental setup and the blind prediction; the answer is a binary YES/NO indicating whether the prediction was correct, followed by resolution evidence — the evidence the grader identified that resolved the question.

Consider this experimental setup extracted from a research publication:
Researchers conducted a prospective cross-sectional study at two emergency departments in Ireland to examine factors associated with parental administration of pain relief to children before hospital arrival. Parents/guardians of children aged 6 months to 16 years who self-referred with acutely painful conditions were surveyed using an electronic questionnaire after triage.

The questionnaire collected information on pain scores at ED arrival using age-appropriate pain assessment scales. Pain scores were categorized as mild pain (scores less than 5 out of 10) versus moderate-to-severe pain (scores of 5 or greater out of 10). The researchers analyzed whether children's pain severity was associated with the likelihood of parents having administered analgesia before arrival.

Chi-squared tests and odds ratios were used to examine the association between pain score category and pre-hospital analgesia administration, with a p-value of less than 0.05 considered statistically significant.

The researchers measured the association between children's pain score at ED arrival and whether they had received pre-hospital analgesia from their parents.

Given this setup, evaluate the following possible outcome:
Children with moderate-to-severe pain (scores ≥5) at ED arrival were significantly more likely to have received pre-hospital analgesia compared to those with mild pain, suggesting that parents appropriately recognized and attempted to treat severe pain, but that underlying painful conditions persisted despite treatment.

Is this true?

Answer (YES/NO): YES